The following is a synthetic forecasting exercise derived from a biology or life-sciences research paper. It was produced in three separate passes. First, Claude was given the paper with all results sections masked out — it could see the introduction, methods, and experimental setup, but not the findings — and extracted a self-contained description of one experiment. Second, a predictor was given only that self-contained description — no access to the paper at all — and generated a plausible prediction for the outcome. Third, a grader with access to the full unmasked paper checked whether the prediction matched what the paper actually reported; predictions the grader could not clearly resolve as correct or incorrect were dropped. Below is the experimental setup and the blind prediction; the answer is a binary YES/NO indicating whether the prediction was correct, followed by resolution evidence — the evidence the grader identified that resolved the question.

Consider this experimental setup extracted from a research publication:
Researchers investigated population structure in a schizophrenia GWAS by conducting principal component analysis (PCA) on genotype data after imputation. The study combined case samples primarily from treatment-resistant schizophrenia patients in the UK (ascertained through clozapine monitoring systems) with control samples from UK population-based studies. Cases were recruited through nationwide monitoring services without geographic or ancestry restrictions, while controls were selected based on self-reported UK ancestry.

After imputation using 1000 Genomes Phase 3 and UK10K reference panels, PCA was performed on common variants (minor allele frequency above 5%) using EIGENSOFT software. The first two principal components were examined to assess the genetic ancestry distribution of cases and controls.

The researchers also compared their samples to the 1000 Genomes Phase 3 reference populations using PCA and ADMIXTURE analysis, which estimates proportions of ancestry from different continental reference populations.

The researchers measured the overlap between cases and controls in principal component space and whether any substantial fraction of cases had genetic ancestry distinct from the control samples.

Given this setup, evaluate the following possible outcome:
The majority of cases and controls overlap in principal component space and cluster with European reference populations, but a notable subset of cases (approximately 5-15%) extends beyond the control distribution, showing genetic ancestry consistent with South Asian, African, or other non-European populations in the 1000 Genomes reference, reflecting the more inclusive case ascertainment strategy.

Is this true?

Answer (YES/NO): NO